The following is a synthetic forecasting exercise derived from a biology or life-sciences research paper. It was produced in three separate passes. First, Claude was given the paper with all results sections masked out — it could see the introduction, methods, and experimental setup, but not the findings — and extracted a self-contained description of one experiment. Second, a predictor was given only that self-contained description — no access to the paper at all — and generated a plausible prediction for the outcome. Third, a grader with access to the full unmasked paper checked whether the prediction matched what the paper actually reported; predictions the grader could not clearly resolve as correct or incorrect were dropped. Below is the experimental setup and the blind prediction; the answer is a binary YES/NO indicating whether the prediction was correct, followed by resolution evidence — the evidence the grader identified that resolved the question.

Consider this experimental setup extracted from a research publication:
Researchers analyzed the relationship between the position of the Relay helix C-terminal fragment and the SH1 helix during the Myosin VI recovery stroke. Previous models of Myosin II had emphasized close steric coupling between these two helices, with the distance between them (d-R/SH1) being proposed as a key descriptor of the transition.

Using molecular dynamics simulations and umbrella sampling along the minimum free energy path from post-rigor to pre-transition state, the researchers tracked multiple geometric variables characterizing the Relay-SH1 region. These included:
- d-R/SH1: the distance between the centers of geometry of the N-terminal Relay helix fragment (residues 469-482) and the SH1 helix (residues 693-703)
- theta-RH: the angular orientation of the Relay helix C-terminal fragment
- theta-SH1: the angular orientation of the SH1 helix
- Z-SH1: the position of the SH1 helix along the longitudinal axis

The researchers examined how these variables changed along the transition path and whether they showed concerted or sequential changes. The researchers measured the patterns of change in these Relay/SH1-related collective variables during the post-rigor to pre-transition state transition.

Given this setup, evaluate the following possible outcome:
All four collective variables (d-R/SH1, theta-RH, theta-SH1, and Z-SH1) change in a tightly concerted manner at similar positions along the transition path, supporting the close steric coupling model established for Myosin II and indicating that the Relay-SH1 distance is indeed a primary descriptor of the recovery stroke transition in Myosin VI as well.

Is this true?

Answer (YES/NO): NO